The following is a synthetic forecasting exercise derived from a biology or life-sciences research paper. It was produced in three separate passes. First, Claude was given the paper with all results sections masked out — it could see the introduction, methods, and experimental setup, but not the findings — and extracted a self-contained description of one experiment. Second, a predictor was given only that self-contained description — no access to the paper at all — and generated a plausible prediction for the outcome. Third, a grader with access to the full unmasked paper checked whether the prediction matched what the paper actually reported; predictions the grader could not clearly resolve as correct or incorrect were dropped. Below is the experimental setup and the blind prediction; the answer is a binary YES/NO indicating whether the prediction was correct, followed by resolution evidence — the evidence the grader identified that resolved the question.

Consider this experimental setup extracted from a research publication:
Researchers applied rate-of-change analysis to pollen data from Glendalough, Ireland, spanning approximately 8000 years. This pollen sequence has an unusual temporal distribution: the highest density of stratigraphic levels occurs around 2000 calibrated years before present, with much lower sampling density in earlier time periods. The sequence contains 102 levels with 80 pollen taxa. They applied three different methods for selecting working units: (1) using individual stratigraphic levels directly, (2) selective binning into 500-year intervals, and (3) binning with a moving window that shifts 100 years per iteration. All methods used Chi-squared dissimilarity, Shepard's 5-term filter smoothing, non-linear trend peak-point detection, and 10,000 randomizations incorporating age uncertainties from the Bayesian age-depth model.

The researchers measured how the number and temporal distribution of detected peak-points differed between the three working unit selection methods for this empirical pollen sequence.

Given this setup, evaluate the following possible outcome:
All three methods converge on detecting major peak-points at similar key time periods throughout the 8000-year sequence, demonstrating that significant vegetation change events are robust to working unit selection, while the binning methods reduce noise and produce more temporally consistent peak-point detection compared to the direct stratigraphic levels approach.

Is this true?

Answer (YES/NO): NO